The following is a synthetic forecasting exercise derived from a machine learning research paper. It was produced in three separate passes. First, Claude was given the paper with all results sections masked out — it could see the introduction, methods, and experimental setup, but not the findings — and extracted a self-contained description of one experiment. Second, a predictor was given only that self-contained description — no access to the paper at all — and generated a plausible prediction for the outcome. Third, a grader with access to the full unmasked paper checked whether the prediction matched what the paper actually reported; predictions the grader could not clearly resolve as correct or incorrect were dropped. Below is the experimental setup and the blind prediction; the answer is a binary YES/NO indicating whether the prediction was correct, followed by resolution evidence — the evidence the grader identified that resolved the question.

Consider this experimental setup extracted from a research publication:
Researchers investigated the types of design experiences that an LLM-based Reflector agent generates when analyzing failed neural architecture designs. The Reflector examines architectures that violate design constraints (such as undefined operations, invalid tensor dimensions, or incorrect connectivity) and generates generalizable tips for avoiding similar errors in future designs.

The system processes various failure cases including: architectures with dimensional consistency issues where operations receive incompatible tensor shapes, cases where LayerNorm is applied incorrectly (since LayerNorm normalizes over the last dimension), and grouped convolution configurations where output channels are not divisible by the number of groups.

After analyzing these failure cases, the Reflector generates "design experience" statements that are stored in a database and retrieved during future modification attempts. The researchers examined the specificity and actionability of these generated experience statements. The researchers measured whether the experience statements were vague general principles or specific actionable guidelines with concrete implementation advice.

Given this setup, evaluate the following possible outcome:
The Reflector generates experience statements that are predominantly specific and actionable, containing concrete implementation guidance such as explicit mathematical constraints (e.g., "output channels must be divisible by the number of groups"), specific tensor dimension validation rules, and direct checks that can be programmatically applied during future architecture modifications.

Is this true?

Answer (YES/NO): YES